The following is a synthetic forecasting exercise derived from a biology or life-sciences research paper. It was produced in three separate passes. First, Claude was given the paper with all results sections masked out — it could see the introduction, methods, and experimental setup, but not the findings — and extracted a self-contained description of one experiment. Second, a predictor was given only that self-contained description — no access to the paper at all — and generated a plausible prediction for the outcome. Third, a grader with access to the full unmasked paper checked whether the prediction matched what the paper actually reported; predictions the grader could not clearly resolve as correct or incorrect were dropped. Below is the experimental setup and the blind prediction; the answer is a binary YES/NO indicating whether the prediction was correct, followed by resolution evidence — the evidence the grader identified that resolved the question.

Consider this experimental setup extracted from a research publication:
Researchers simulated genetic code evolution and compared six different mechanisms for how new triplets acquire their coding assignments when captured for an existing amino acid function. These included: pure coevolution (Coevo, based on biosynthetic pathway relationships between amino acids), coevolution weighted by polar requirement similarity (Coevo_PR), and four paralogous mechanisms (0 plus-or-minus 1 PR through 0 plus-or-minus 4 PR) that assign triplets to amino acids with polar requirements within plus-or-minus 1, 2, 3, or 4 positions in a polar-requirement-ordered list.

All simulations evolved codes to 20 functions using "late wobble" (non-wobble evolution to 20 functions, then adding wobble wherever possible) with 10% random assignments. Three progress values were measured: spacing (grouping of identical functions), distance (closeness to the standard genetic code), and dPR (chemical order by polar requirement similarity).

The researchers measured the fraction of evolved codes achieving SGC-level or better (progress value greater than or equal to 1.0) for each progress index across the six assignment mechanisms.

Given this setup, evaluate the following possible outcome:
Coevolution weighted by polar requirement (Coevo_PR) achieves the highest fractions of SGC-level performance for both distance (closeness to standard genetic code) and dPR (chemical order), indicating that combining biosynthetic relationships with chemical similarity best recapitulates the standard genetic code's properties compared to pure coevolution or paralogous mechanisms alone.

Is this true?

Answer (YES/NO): NO